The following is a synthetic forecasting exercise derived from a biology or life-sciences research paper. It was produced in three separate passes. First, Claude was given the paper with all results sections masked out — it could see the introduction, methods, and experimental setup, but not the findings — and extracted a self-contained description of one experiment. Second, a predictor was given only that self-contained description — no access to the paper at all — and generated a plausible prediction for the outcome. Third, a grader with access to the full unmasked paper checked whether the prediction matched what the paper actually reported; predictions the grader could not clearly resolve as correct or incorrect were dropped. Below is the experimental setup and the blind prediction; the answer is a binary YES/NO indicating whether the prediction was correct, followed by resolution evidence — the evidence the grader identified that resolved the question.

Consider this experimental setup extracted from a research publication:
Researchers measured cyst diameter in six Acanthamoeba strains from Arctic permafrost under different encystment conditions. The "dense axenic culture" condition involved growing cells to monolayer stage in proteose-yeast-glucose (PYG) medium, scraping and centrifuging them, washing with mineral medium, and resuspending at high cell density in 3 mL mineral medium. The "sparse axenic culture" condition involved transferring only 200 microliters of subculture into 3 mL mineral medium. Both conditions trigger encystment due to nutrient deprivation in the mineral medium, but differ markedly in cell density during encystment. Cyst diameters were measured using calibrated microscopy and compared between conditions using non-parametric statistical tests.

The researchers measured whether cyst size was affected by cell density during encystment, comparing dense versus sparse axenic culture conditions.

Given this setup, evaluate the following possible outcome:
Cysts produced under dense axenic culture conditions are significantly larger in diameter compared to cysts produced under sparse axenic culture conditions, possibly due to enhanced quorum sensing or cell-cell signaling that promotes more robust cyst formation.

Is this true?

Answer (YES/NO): NO